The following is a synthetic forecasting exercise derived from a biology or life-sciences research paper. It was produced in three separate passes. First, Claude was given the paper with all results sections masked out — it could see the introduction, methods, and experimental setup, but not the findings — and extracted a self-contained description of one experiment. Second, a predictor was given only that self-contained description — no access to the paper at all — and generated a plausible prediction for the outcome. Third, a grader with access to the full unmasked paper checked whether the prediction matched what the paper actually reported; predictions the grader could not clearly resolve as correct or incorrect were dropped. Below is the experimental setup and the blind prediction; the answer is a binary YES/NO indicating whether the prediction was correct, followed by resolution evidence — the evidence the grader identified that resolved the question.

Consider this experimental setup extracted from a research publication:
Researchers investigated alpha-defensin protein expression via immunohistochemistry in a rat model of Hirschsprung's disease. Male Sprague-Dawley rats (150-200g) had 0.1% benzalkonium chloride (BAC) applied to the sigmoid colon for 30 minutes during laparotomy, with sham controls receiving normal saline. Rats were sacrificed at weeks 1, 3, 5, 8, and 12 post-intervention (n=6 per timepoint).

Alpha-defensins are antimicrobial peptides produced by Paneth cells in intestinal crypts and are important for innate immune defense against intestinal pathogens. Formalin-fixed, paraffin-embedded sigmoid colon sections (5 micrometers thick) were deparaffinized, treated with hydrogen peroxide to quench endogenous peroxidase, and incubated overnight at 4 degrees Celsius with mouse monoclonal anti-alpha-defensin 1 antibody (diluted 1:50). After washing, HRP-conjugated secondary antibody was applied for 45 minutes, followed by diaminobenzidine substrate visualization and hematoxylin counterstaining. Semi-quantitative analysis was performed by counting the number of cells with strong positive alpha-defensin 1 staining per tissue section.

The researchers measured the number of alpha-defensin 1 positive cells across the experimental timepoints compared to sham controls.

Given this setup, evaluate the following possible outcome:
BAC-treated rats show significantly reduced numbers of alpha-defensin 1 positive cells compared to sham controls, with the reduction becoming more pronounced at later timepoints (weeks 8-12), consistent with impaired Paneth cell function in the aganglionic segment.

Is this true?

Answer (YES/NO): NO